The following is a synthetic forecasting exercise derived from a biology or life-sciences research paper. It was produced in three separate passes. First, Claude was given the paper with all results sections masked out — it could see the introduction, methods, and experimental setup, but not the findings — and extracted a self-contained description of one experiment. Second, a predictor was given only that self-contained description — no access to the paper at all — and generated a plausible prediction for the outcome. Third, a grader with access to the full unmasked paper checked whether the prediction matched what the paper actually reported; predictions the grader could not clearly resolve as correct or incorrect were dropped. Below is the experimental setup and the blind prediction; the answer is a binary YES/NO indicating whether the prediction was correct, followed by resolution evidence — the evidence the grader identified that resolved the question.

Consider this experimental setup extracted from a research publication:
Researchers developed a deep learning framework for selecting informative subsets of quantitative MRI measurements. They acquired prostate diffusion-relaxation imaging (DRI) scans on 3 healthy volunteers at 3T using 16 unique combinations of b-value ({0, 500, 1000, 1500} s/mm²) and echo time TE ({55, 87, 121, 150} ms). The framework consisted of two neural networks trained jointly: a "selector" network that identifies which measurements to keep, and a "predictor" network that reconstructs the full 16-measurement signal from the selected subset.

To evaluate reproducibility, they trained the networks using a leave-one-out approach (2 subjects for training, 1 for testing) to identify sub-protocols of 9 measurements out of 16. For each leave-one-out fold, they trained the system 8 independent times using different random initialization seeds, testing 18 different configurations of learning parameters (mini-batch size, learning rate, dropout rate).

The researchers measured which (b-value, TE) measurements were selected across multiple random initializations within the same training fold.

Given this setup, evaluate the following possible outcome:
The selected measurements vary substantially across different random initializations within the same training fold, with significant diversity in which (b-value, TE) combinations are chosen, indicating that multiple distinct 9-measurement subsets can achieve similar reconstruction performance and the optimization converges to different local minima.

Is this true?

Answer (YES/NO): NO